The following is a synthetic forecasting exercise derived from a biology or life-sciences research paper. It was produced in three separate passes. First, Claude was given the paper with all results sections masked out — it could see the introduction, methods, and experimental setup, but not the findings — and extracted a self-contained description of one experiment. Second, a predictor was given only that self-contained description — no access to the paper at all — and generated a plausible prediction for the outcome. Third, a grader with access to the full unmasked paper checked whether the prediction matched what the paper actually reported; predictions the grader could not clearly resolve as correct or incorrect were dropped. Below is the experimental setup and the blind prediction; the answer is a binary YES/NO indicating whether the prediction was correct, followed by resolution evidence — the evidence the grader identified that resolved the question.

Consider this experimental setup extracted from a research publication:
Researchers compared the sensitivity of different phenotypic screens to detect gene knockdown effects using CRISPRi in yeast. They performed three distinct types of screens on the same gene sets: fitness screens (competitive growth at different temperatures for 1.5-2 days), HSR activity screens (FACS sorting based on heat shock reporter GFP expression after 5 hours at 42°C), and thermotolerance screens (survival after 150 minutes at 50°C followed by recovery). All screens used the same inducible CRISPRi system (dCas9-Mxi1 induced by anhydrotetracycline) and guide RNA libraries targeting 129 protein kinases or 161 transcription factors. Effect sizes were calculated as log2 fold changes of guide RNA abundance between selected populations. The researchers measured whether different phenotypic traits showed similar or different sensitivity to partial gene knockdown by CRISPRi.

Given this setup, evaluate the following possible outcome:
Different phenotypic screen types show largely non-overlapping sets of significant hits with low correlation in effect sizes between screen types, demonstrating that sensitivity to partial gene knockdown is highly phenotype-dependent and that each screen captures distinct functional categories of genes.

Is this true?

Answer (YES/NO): NO